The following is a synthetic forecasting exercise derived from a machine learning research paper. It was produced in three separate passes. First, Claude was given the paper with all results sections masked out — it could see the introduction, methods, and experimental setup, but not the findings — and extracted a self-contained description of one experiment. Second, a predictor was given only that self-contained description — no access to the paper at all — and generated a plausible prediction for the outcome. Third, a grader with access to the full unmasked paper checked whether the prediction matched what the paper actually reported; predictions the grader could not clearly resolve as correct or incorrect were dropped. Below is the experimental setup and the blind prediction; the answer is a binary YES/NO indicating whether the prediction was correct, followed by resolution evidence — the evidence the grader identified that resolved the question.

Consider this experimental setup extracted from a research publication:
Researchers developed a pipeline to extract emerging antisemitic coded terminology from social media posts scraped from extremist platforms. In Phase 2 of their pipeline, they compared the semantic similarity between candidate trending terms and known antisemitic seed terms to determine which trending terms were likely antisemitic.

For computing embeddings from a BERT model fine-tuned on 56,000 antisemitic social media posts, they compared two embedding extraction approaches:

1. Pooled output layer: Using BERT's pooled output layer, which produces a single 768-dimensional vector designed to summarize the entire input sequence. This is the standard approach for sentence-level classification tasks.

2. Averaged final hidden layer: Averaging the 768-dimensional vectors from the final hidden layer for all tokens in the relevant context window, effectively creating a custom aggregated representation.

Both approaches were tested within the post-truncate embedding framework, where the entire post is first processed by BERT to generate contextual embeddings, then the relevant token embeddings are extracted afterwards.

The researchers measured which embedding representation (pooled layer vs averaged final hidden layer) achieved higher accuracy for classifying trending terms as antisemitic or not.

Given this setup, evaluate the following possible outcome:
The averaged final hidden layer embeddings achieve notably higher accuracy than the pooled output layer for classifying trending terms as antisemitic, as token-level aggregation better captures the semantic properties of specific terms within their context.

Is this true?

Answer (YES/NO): YES